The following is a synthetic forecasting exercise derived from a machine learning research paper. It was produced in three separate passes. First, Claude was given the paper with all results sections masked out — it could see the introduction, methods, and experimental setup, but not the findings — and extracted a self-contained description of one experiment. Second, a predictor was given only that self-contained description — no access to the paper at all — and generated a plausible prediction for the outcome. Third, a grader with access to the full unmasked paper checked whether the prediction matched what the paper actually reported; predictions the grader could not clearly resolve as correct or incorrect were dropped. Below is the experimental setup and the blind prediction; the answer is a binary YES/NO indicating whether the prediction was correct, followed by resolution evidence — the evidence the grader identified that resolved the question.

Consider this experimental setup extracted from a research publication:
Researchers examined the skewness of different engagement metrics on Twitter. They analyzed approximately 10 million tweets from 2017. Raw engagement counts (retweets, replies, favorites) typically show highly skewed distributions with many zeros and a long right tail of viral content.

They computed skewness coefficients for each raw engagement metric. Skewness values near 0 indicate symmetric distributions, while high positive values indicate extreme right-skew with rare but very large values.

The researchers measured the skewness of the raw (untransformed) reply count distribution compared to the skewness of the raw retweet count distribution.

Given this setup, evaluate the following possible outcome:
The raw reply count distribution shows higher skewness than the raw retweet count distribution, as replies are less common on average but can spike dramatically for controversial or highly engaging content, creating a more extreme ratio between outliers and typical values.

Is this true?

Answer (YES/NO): NO